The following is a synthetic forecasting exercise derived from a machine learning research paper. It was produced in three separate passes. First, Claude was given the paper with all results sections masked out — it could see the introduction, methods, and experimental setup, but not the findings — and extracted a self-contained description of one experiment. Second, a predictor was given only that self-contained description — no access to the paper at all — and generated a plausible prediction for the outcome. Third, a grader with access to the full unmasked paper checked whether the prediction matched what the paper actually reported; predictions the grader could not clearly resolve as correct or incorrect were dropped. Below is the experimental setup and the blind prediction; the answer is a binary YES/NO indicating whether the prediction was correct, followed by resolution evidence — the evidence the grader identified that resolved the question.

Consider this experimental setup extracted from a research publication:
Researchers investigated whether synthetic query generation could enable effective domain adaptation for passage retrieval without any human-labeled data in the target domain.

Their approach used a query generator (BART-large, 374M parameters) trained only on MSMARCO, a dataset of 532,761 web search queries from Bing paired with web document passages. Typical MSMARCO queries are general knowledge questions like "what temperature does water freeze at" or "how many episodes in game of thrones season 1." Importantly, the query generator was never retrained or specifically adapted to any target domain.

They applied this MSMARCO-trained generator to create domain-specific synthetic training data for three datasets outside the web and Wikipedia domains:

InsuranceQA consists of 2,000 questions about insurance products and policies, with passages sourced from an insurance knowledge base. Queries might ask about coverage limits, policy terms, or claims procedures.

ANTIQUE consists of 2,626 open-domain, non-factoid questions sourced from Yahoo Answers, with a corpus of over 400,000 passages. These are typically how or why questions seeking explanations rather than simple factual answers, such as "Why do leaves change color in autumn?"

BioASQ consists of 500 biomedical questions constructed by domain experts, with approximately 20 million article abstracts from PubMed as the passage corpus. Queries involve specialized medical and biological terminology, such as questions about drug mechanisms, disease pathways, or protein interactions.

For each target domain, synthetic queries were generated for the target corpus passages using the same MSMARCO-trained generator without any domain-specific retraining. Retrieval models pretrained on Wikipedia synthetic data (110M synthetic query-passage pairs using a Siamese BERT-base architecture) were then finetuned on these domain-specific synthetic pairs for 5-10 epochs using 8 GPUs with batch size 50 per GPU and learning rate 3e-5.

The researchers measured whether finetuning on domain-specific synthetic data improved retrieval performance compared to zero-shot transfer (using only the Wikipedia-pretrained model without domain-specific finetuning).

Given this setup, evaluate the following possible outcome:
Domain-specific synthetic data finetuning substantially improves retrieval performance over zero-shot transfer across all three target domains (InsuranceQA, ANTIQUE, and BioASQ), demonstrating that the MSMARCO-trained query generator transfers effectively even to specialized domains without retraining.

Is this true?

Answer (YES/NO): NO